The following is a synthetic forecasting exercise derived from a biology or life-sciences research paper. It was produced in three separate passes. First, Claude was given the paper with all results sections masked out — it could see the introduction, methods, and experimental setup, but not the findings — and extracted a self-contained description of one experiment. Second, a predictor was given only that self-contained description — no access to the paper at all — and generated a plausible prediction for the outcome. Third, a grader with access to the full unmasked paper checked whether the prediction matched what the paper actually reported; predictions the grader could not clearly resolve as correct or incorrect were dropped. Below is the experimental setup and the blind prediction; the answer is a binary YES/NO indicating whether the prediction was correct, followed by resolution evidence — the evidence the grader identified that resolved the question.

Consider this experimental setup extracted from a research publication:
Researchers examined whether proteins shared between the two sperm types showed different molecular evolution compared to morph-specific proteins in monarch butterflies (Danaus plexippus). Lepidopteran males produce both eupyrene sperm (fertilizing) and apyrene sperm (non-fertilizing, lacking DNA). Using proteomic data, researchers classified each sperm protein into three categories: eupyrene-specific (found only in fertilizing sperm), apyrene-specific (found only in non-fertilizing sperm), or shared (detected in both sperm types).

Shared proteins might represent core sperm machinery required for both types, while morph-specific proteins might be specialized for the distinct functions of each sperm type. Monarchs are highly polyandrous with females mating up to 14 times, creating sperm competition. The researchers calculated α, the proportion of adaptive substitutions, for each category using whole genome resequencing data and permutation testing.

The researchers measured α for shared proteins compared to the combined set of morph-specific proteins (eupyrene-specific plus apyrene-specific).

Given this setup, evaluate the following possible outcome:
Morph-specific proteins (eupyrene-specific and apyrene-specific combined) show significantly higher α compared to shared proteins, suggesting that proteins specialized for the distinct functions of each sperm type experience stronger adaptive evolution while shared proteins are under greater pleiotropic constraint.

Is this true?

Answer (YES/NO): NO